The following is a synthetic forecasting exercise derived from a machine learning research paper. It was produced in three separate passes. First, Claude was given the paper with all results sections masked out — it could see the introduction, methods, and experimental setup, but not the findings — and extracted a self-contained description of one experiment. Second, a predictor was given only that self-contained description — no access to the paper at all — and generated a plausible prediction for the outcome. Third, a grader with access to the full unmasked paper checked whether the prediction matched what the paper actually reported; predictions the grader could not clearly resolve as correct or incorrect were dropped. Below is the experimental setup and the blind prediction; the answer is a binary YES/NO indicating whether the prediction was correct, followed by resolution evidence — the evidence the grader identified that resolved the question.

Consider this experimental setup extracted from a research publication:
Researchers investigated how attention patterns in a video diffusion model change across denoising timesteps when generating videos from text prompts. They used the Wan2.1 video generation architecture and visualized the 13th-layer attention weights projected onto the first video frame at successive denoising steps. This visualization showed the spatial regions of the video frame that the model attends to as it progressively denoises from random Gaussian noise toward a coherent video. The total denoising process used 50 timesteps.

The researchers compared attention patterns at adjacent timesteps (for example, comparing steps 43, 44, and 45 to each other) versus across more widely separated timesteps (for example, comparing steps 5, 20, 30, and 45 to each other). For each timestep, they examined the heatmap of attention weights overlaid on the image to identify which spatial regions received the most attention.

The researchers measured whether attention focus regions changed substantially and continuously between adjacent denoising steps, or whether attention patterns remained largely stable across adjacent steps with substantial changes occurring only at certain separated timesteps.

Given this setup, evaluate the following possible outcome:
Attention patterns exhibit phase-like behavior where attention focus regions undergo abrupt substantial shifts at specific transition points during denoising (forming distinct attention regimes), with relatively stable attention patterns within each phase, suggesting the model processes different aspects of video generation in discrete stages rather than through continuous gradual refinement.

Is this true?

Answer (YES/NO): YES